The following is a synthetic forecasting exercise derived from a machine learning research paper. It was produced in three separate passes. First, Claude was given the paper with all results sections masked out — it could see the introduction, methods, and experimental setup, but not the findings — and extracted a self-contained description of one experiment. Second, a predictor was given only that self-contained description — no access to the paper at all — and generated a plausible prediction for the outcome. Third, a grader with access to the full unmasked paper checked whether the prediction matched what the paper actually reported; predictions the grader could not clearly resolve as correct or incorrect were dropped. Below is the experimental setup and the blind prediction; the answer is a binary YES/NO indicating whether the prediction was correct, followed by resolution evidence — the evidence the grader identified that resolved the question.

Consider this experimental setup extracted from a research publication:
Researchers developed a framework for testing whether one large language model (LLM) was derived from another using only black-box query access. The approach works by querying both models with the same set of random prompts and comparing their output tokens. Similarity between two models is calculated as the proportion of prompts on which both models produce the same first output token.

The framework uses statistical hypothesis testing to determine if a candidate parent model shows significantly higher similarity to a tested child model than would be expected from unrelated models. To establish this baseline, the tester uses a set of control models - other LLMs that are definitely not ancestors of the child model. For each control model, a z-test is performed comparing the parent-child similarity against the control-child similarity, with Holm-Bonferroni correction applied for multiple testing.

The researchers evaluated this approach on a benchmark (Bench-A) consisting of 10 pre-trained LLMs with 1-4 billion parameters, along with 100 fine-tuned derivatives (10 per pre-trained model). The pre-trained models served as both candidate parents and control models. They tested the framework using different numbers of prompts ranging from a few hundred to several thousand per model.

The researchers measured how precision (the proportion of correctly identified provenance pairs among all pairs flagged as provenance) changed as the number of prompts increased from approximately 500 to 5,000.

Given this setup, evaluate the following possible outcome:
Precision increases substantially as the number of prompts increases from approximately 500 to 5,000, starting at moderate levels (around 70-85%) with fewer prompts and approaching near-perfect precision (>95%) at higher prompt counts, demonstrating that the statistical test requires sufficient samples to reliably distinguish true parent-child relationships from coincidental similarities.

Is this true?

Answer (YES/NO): NO